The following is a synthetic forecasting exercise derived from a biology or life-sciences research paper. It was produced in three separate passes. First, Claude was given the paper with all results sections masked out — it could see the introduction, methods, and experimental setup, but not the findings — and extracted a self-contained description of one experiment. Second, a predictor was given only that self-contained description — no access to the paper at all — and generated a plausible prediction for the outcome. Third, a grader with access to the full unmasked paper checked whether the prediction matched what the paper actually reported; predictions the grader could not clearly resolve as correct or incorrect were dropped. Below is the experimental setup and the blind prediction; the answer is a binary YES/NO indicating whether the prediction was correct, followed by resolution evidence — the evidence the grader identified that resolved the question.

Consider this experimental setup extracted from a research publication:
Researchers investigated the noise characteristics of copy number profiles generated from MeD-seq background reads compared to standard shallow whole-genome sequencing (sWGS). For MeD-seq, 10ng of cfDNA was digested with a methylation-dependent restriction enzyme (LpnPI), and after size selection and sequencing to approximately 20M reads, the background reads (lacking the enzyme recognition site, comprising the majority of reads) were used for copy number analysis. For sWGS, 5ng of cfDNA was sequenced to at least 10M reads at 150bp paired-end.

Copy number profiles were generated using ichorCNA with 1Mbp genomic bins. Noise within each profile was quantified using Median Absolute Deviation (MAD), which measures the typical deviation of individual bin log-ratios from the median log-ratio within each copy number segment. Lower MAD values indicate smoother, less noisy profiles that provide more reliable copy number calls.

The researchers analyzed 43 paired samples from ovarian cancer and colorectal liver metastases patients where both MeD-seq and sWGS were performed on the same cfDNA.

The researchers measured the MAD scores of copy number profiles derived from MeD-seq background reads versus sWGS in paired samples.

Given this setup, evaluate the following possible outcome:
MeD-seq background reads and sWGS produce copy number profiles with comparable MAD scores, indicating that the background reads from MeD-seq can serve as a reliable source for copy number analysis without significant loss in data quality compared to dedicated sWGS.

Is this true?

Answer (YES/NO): NO